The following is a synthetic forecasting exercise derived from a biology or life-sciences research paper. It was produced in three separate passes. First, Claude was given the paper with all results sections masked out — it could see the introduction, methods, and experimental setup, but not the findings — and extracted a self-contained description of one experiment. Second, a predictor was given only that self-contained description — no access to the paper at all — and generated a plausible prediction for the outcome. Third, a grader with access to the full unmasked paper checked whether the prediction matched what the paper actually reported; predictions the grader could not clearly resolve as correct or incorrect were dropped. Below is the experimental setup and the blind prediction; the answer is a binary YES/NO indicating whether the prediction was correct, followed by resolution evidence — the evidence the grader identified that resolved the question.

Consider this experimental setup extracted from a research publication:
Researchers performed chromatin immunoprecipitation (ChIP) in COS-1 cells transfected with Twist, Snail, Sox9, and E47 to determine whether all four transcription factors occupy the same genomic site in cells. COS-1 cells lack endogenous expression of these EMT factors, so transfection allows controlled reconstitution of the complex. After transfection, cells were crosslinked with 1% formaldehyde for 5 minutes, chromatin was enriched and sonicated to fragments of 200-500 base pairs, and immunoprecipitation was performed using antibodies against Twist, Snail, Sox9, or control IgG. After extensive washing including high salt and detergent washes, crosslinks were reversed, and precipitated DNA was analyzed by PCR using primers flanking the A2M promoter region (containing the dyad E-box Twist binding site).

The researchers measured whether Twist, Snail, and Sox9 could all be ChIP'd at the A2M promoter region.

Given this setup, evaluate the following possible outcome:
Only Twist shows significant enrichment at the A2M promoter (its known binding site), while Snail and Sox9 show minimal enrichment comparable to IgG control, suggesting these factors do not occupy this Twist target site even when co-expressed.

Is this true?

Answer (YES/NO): NO